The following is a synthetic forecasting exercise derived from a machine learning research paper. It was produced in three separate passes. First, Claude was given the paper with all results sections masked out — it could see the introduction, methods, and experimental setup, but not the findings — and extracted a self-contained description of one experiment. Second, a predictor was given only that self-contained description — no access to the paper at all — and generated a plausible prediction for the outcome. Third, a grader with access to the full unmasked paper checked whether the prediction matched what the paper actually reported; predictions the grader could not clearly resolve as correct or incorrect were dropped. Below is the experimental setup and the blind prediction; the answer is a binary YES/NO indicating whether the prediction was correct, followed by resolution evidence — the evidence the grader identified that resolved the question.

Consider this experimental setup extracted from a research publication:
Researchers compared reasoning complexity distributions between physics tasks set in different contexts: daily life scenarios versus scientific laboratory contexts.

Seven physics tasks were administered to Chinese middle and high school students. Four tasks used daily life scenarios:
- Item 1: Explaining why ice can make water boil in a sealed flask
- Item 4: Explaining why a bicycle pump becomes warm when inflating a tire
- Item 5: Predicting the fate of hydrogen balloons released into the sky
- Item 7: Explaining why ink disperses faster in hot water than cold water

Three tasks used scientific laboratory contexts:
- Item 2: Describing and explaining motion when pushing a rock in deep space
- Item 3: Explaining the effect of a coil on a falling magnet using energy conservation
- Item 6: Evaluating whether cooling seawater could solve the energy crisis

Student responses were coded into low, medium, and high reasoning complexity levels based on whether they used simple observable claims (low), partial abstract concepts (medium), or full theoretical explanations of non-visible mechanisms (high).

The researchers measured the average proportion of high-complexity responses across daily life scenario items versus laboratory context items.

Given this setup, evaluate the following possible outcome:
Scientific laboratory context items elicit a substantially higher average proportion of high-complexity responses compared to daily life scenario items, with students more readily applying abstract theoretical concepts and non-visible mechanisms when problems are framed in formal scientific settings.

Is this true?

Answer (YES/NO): NO